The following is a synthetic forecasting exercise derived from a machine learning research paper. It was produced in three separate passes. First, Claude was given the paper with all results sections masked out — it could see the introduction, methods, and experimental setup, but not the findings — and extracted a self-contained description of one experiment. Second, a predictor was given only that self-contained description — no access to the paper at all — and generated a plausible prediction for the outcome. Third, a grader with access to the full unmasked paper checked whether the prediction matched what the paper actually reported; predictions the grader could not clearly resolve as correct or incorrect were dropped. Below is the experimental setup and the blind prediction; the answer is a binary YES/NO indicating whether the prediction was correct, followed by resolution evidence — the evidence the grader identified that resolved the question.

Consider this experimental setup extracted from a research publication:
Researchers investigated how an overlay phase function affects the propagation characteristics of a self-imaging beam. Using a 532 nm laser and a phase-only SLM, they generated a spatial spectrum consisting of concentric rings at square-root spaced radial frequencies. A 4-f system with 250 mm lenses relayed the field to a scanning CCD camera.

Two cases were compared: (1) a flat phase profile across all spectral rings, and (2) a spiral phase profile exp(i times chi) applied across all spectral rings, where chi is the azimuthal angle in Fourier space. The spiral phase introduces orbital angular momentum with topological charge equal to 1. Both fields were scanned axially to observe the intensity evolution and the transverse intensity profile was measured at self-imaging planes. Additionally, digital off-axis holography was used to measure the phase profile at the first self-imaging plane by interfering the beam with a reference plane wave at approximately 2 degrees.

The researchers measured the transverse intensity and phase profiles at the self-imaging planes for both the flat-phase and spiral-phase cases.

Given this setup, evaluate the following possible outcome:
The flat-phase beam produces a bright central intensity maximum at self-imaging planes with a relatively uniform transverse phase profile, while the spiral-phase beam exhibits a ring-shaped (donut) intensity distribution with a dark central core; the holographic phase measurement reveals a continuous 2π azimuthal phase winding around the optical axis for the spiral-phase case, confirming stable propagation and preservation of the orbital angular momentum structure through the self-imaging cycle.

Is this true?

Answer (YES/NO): YES